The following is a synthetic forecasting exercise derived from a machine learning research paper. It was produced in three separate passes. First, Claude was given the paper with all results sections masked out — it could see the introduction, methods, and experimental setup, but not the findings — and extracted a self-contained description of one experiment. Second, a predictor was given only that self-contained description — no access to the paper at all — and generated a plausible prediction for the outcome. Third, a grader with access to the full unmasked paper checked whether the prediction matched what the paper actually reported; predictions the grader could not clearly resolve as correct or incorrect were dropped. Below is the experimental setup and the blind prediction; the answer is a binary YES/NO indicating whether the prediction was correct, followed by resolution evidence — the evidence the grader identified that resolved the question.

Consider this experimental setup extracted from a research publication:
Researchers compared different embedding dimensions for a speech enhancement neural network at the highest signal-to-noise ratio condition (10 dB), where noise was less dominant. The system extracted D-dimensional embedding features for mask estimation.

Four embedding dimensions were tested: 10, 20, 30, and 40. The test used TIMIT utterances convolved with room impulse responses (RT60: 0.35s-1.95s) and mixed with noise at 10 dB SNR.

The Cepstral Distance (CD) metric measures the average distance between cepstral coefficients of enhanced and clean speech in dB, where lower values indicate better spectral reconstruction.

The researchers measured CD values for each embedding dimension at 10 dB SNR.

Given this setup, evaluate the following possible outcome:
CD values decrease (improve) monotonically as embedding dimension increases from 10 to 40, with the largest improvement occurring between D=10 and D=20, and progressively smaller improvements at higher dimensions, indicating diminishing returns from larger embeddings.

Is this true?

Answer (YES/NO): NO